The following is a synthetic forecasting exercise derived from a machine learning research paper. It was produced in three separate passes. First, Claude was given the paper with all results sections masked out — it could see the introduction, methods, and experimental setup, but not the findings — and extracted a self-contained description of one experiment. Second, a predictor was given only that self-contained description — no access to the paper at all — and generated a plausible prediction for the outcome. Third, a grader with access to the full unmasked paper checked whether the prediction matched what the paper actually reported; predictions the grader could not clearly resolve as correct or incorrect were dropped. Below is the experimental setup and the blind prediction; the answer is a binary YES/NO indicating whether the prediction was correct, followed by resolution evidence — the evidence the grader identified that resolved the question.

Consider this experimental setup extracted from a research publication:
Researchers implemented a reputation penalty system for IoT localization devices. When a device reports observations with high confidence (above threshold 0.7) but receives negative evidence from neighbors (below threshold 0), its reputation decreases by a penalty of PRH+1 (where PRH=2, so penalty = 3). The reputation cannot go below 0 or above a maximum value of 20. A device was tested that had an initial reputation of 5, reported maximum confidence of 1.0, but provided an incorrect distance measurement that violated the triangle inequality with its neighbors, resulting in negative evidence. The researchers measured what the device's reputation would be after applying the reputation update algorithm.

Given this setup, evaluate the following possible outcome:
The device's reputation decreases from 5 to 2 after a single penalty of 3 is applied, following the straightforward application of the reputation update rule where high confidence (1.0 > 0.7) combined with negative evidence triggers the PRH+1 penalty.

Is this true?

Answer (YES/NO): YES